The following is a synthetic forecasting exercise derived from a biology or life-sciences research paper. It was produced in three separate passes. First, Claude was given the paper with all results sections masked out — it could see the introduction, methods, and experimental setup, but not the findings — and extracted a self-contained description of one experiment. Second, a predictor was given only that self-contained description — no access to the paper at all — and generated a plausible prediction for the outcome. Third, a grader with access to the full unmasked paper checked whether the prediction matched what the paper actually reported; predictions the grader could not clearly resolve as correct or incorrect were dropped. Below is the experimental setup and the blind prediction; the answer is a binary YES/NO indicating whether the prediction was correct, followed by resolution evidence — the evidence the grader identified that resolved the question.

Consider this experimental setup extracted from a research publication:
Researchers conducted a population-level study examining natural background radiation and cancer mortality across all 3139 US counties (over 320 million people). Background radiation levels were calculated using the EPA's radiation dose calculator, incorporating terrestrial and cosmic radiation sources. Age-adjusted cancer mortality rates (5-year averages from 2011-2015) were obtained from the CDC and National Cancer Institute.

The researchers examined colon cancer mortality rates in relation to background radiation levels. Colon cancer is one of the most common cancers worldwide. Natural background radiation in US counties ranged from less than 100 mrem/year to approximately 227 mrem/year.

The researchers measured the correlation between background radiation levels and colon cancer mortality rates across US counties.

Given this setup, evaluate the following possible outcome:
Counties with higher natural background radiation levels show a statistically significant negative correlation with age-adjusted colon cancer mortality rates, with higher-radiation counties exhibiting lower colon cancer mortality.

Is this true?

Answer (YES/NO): YES